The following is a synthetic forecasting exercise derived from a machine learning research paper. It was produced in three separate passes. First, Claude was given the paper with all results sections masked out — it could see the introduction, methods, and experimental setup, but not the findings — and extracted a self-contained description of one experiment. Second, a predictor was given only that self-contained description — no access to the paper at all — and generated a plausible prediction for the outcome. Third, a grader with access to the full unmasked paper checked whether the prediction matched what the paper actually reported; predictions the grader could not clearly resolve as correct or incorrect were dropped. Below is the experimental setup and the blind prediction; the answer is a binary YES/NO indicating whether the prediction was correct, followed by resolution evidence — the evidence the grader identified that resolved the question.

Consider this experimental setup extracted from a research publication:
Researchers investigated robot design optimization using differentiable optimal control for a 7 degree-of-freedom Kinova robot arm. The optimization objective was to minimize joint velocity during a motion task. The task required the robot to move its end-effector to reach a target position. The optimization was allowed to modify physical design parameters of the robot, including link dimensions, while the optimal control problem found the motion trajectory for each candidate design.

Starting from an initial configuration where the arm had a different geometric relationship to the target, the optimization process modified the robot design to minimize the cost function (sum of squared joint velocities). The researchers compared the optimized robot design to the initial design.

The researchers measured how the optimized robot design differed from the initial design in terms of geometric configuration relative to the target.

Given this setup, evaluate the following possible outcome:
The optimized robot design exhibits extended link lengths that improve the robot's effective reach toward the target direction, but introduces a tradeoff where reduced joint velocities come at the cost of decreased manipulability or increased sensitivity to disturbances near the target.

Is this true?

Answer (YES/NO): NO